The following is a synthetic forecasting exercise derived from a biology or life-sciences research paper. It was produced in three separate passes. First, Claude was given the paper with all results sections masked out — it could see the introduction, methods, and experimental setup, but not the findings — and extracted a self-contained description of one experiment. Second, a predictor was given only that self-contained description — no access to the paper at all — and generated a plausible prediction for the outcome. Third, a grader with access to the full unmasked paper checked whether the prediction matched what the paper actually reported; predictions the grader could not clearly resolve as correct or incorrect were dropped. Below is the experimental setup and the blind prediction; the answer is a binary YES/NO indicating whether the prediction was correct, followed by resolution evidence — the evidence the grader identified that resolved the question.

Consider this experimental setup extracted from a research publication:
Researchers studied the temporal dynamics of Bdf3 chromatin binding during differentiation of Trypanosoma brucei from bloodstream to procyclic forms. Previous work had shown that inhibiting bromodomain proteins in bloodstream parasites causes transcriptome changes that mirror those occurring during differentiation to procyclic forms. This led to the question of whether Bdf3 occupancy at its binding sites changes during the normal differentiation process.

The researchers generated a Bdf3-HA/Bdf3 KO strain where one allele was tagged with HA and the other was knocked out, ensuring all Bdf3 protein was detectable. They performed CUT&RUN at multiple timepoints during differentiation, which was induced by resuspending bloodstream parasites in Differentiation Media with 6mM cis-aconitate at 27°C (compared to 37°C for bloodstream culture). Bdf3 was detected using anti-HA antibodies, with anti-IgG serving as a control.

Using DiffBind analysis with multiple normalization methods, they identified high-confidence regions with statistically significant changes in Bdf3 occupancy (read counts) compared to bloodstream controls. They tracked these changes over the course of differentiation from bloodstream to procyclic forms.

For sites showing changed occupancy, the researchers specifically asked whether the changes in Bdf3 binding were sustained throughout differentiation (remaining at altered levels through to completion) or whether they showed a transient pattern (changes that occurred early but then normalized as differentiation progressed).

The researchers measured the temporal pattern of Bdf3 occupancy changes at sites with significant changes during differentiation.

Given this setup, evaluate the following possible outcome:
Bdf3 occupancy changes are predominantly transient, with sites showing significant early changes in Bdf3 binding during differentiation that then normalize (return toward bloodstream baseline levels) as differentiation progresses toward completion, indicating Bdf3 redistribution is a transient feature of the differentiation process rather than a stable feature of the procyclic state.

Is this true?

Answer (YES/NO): YES